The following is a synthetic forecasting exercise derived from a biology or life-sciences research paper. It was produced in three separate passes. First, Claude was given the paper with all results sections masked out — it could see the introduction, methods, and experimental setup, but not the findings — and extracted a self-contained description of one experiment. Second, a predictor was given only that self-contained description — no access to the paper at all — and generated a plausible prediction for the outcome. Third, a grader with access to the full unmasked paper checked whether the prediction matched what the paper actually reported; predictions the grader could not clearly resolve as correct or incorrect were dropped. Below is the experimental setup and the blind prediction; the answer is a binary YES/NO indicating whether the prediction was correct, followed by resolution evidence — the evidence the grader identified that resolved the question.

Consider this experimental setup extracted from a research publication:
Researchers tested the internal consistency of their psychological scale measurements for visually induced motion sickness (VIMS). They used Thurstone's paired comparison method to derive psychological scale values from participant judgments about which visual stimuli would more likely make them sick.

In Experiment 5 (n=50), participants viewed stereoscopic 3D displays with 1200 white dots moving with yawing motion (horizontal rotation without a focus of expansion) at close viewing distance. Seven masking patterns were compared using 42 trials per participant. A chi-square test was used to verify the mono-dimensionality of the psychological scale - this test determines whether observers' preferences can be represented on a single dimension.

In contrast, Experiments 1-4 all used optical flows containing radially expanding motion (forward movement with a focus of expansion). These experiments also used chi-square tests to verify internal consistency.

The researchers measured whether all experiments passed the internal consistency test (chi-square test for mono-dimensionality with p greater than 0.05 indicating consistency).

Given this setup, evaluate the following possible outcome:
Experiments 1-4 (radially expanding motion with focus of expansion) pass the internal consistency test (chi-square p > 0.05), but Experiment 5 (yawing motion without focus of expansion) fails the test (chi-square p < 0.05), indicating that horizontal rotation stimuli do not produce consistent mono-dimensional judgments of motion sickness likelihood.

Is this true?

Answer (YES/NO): YES